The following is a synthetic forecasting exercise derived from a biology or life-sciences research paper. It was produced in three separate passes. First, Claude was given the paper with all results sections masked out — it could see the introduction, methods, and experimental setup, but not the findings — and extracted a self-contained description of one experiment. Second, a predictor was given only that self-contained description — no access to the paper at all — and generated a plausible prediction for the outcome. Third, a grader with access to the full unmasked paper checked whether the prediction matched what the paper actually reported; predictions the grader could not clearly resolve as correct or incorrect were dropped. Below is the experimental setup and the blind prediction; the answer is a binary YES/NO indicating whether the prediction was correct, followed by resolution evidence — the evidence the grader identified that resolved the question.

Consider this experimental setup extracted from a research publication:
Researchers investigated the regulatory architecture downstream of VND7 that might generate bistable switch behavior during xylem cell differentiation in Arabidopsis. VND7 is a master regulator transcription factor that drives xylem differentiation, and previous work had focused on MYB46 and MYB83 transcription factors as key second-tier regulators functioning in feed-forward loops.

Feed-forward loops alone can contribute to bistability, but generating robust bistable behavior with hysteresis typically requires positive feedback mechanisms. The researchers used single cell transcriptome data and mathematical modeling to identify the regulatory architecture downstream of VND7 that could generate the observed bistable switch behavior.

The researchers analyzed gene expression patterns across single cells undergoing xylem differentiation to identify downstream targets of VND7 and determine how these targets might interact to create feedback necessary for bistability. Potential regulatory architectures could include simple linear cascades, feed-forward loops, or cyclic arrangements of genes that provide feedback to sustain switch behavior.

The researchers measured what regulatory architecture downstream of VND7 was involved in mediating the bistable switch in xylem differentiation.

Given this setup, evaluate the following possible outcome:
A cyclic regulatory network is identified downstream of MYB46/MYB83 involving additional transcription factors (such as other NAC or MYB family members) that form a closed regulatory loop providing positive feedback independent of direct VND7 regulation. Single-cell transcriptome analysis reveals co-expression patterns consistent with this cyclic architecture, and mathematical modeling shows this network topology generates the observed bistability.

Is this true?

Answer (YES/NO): NO